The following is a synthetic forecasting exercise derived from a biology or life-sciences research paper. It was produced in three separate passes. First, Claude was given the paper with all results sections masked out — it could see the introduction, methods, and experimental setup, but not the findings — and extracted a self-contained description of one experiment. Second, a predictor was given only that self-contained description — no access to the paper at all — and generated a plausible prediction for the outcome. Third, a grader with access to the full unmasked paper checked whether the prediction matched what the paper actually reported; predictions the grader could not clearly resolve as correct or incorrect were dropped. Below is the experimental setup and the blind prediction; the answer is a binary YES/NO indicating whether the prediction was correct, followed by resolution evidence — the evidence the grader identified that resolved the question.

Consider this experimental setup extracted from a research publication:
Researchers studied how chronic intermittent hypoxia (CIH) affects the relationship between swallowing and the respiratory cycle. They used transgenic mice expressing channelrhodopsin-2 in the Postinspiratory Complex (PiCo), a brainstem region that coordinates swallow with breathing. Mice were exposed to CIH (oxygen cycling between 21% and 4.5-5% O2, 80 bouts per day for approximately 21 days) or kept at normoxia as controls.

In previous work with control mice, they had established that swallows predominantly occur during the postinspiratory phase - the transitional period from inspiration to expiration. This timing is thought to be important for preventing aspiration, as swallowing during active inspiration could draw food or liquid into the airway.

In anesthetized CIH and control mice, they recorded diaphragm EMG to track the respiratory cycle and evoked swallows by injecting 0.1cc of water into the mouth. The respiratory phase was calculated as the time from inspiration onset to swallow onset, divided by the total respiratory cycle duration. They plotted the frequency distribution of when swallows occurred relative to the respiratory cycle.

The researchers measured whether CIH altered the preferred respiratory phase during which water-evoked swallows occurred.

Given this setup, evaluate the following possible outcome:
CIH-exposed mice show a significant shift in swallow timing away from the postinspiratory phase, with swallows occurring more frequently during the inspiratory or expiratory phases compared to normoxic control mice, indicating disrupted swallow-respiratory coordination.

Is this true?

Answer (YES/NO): NO